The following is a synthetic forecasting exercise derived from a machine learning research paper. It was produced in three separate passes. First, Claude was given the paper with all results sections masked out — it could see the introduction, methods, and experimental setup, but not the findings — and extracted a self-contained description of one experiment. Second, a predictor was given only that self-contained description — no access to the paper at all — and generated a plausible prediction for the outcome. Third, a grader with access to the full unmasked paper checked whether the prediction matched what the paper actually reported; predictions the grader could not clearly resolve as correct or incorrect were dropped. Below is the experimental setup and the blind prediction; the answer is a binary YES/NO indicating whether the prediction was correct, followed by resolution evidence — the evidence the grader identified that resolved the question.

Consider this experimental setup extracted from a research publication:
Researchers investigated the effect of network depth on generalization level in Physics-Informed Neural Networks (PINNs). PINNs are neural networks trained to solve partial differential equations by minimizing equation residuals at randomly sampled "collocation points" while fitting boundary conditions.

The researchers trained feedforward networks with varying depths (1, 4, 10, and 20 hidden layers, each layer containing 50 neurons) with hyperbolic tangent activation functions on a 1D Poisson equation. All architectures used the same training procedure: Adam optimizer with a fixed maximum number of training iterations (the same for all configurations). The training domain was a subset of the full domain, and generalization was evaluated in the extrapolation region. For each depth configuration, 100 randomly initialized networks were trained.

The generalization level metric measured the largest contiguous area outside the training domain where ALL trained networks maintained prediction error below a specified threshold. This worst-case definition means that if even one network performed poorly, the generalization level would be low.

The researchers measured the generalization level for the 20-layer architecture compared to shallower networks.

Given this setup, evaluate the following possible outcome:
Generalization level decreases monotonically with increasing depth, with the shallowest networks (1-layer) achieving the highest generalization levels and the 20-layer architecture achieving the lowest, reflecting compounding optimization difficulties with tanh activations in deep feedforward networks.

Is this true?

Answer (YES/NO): NO